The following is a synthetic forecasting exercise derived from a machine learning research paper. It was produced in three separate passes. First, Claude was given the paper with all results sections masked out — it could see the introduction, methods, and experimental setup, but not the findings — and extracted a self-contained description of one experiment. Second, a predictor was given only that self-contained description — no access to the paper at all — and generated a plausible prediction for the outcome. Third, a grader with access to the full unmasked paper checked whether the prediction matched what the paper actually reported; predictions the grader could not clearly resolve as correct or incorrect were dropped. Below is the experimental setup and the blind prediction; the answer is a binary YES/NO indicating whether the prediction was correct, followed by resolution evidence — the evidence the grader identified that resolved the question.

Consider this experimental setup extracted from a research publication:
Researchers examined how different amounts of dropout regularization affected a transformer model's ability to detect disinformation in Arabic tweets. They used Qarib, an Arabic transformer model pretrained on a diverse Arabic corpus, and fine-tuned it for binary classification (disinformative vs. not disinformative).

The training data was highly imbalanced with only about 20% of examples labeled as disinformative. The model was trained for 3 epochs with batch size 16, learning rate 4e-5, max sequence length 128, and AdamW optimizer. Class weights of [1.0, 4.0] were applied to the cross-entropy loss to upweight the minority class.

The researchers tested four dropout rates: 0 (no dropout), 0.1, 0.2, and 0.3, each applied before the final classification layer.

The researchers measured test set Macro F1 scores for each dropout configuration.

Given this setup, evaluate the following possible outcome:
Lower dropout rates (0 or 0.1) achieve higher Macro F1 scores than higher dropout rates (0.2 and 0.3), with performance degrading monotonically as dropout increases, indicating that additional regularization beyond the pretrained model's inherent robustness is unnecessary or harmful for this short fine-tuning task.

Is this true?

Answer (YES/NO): NO